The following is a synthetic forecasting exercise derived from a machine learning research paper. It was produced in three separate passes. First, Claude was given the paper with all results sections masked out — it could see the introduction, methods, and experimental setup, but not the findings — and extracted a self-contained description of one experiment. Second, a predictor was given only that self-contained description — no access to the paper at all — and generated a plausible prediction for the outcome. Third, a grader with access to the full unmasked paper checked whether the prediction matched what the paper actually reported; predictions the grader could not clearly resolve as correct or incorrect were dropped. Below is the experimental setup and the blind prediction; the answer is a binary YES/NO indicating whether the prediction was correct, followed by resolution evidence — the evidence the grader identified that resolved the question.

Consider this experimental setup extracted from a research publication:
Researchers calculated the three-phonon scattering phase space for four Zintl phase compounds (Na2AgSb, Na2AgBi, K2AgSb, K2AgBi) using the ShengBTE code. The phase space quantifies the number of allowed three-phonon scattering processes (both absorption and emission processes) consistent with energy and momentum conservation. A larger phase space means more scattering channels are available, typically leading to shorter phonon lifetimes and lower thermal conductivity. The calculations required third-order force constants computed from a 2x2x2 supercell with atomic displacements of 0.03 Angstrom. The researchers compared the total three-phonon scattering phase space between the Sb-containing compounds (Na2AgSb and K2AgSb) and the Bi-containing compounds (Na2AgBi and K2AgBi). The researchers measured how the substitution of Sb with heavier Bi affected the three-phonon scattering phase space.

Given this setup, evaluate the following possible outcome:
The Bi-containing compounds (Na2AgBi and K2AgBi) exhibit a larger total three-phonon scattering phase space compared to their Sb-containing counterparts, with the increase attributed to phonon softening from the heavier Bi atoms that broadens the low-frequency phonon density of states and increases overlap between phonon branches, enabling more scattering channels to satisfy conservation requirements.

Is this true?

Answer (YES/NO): YES